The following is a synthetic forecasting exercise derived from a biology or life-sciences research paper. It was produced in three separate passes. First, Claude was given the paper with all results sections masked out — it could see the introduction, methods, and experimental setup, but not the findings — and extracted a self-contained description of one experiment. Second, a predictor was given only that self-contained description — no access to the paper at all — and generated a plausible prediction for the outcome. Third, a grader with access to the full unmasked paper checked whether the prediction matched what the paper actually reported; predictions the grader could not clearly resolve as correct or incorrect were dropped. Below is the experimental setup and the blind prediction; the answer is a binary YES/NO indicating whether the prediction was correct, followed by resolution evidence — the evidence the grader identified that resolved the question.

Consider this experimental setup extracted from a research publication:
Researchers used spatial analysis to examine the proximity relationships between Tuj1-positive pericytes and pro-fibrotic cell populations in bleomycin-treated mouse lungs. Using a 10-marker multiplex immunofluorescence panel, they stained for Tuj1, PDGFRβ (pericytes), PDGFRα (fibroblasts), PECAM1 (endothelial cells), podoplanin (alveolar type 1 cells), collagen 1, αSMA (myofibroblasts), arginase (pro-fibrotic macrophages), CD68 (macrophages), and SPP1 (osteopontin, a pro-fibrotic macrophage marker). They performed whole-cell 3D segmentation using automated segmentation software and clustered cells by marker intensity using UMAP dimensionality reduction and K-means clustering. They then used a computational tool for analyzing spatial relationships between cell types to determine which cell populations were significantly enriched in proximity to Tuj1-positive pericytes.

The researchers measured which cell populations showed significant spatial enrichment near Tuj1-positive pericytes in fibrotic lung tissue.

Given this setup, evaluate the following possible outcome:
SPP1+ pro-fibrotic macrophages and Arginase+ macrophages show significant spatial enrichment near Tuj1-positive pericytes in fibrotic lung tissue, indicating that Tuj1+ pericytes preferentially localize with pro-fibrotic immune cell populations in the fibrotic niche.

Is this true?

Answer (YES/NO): YES